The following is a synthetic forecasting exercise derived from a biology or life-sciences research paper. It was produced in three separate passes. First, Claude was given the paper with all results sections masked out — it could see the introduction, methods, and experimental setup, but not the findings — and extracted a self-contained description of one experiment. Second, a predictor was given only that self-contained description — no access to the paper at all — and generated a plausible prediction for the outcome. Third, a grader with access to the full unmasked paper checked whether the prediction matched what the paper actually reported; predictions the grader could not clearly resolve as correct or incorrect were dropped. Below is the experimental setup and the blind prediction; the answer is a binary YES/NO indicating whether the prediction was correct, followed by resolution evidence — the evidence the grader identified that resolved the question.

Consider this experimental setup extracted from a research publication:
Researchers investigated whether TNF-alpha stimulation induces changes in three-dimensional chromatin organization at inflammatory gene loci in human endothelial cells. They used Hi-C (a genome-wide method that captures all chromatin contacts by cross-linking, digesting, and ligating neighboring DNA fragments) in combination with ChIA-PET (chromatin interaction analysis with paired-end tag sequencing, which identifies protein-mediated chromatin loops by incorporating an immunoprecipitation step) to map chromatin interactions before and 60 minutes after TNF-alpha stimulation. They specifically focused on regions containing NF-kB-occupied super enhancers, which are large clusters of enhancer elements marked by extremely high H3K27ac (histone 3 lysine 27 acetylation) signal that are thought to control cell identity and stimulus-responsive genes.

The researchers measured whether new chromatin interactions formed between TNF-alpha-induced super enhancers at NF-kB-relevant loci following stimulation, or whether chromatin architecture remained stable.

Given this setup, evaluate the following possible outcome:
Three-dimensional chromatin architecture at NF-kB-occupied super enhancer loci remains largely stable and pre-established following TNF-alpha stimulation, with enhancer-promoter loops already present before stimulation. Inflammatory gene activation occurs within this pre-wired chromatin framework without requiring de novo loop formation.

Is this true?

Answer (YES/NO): NO